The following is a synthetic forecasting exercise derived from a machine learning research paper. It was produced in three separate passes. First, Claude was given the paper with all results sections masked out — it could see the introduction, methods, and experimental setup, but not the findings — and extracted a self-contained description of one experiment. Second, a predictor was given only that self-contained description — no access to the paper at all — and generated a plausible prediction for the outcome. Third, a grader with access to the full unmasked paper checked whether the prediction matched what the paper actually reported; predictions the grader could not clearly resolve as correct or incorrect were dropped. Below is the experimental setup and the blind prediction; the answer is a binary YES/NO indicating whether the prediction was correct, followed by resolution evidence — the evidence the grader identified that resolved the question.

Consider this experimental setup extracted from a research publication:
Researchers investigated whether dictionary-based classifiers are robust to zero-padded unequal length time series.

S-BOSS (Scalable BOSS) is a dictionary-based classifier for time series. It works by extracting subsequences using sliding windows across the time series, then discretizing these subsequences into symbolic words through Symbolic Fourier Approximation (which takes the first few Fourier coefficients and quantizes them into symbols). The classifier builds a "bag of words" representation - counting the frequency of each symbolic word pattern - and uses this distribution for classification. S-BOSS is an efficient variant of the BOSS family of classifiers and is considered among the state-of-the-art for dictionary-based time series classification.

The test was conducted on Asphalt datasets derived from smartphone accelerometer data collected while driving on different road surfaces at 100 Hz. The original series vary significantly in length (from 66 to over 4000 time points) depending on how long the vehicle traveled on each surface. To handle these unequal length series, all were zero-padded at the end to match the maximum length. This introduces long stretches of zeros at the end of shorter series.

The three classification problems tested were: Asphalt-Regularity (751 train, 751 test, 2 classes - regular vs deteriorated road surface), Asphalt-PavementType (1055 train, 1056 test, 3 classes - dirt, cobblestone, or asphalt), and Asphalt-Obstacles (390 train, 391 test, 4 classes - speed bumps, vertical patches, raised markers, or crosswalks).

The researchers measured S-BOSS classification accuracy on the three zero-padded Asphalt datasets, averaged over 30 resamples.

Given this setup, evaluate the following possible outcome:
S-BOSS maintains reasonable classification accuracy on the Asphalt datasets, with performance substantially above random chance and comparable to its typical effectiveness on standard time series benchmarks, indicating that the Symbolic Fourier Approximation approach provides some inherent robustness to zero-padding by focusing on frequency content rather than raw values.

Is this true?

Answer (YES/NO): NO